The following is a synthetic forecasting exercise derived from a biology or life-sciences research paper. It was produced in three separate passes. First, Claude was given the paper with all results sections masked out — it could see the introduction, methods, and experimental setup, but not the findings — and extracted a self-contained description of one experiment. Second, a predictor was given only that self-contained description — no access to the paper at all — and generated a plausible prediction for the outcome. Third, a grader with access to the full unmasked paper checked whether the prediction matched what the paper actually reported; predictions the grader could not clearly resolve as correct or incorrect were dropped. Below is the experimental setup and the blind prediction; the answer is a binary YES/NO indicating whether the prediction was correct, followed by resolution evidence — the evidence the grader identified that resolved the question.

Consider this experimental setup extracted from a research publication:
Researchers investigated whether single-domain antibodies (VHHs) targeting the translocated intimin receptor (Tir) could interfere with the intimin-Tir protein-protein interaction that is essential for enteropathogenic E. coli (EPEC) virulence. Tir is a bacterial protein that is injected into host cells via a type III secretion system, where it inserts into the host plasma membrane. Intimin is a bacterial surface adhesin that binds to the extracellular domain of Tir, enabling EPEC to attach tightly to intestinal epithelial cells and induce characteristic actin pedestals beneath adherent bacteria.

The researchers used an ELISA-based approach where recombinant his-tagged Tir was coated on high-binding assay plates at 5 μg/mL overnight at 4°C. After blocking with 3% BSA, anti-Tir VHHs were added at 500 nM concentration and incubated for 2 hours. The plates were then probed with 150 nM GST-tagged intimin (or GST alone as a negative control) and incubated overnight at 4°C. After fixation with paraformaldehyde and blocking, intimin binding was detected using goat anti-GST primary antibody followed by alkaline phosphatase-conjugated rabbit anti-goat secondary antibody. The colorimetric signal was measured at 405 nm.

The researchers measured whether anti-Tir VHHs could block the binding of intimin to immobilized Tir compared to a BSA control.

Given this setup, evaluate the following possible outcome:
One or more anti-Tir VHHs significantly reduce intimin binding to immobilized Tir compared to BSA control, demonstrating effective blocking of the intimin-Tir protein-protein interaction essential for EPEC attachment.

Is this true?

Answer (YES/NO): YES